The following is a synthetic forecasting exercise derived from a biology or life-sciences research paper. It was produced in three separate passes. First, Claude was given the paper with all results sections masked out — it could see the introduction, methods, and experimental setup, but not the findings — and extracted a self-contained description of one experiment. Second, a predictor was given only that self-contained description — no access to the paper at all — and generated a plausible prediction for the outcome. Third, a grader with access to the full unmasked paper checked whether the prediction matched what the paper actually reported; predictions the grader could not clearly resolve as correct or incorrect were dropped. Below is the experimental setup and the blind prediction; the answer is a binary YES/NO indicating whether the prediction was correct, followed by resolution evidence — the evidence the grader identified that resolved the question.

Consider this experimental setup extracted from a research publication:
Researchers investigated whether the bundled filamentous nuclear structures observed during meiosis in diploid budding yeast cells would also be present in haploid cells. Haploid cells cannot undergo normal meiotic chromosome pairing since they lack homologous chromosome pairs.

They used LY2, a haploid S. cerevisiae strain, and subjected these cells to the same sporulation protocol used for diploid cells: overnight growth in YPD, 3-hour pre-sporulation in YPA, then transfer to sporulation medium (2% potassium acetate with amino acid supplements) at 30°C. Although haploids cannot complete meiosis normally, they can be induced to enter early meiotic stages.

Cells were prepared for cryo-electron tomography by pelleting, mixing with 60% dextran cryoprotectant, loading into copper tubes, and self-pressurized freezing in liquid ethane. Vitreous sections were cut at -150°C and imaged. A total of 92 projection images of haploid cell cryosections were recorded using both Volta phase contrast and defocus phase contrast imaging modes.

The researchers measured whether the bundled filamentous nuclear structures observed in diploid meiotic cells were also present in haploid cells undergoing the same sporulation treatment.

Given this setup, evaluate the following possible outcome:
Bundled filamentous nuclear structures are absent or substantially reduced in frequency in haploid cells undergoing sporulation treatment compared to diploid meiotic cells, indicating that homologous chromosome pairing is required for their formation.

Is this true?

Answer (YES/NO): YES